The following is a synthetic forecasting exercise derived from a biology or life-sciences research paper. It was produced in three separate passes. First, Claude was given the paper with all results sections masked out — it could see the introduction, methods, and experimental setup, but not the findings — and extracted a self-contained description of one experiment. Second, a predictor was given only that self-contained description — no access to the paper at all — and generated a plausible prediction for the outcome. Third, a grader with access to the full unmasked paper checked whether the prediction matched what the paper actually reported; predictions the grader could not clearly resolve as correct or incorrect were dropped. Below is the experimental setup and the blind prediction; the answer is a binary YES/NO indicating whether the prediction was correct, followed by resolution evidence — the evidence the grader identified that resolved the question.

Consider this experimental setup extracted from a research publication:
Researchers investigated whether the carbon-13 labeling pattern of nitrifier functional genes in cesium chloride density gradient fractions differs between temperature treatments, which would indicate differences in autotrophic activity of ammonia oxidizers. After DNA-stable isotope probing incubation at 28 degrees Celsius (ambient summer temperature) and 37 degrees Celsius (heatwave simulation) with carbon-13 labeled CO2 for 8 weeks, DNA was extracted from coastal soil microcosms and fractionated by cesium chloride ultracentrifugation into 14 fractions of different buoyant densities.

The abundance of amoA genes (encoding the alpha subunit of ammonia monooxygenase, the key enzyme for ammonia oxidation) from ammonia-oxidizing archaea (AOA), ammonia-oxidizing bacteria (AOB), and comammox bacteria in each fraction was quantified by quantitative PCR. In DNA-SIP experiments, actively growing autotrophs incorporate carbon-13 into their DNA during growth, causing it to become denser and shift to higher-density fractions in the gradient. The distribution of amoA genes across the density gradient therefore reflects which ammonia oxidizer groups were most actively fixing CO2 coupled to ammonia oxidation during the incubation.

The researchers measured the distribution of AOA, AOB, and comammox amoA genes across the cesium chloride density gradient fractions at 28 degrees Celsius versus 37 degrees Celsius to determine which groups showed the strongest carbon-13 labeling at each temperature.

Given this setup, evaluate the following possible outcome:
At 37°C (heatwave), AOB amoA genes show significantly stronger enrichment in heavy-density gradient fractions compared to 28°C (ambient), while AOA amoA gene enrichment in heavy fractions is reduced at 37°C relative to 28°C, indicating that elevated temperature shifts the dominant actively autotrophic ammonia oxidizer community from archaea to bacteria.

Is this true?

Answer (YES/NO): NO